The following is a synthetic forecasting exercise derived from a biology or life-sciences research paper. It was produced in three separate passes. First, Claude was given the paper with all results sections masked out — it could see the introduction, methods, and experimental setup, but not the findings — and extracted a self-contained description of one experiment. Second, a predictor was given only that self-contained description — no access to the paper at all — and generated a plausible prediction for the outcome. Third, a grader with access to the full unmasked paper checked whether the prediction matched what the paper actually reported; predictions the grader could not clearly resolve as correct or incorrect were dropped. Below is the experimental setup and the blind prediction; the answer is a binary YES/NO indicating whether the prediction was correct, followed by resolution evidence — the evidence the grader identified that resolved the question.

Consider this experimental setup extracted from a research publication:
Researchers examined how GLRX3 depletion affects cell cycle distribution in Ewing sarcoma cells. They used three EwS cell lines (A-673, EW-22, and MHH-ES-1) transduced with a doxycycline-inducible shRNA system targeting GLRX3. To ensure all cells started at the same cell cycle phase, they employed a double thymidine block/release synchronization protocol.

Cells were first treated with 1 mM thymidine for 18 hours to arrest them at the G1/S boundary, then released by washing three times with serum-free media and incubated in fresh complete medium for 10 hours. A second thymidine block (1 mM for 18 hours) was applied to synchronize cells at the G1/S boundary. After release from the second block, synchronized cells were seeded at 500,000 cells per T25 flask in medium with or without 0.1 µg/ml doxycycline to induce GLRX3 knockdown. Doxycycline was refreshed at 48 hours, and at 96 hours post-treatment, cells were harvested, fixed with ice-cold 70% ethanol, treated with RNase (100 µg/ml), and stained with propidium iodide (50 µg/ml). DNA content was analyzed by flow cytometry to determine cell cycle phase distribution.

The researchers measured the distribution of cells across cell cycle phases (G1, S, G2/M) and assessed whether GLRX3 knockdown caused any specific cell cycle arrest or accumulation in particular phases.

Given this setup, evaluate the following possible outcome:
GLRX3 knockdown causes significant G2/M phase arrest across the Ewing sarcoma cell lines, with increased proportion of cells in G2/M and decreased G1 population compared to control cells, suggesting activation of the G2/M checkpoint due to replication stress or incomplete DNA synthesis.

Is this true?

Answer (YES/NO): NO